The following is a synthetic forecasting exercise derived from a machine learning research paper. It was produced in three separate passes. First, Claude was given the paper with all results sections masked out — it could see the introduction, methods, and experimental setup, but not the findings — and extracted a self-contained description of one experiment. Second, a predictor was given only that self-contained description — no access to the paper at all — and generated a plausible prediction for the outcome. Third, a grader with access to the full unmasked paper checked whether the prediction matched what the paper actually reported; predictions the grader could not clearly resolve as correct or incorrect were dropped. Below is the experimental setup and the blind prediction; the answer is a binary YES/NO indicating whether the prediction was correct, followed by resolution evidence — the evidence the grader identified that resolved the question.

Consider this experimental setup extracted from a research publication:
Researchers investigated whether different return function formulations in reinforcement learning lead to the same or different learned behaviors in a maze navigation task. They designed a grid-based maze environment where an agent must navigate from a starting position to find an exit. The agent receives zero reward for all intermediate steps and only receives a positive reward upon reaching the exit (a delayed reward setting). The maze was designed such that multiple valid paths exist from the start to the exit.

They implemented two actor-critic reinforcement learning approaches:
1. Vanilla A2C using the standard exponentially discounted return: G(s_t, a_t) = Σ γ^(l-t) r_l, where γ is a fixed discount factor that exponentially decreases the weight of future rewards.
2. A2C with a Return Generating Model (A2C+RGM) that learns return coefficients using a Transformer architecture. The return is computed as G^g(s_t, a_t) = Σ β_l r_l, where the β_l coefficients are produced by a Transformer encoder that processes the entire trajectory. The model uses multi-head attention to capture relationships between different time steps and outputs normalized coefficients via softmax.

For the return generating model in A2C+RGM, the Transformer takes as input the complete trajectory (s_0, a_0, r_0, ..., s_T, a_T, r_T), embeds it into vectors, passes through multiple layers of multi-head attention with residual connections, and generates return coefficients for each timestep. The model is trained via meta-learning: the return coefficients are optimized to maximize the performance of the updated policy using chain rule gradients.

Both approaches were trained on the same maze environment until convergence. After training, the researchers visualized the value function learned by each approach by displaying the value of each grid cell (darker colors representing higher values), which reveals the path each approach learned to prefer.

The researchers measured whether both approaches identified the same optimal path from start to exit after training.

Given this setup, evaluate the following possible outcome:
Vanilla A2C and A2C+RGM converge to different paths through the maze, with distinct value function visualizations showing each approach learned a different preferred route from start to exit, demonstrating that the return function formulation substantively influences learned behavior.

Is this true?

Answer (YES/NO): YES